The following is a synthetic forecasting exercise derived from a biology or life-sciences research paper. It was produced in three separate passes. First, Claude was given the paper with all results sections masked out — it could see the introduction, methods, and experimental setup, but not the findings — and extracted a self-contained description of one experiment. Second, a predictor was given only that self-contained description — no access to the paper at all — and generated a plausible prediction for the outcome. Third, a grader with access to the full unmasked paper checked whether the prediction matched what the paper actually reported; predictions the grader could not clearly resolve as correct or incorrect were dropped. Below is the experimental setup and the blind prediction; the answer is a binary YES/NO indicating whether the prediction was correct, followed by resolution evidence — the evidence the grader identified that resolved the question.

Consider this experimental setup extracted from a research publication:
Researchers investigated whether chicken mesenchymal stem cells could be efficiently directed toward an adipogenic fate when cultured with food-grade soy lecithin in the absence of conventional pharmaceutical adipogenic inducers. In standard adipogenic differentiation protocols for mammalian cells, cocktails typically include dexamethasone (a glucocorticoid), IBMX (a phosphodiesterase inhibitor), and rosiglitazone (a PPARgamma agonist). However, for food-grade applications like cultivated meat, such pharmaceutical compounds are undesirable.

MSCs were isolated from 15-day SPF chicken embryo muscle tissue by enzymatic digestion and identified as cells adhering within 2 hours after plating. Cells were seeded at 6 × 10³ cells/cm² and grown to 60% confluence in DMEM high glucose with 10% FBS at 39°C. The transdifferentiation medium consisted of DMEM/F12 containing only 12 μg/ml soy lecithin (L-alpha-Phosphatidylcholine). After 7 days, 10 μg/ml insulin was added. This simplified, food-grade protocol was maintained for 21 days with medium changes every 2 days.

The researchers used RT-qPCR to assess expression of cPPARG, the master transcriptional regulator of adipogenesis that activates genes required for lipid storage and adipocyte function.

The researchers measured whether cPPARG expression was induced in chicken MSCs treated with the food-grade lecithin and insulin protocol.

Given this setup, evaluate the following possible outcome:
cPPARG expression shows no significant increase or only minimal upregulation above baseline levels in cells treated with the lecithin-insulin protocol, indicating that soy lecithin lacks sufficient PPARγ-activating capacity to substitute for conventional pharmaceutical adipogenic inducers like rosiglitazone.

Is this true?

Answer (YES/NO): NO